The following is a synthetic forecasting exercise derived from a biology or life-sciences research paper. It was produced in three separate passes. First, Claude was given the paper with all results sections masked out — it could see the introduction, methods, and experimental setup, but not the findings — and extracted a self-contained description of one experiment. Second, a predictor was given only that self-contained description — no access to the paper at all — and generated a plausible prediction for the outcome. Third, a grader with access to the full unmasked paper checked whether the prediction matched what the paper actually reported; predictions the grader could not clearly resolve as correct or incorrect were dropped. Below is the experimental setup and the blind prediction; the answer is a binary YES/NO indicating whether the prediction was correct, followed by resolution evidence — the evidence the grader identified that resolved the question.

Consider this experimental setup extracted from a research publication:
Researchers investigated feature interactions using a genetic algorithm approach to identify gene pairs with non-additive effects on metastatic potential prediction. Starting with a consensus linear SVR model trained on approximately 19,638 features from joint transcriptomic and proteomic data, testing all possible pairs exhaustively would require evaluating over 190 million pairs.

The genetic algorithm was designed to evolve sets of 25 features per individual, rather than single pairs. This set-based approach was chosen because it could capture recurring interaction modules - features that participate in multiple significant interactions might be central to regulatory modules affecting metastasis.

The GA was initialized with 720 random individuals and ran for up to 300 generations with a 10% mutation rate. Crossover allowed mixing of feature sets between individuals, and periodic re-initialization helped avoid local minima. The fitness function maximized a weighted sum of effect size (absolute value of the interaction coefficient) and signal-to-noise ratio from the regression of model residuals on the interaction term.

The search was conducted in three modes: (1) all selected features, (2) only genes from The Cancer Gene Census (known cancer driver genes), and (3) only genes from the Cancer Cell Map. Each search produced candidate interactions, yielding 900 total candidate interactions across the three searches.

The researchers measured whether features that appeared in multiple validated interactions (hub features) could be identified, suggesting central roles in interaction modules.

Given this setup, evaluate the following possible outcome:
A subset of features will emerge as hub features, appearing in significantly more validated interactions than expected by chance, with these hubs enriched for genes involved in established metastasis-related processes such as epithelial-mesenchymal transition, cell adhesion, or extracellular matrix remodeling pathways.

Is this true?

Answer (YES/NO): YES